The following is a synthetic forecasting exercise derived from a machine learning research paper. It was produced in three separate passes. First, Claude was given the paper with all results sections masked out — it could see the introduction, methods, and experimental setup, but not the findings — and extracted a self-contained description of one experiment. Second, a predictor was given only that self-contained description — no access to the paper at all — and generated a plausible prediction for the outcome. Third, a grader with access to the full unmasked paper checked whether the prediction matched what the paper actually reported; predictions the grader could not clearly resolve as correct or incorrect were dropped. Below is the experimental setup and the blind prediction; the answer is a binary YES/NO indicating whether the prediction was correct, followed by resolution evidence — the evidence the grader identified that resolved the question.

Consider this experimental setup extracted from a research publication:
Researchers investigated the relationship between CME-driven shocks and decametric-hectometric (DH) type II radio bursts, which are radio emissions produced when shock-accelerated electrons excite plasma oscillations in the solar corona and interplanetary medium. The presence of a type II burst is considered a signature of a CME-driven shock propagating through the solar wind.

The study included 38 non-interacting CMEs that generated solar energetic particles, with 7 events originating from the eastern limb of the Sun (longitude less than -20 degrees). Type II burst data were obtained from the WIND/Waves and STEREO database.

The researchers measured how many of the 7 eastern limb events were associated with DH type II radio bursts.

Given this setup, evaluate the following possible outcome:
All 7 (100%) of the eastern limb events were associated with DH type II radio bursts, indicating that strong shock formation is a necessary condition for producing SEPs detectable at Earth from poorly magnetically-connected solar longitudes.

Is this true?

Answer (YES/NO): NO